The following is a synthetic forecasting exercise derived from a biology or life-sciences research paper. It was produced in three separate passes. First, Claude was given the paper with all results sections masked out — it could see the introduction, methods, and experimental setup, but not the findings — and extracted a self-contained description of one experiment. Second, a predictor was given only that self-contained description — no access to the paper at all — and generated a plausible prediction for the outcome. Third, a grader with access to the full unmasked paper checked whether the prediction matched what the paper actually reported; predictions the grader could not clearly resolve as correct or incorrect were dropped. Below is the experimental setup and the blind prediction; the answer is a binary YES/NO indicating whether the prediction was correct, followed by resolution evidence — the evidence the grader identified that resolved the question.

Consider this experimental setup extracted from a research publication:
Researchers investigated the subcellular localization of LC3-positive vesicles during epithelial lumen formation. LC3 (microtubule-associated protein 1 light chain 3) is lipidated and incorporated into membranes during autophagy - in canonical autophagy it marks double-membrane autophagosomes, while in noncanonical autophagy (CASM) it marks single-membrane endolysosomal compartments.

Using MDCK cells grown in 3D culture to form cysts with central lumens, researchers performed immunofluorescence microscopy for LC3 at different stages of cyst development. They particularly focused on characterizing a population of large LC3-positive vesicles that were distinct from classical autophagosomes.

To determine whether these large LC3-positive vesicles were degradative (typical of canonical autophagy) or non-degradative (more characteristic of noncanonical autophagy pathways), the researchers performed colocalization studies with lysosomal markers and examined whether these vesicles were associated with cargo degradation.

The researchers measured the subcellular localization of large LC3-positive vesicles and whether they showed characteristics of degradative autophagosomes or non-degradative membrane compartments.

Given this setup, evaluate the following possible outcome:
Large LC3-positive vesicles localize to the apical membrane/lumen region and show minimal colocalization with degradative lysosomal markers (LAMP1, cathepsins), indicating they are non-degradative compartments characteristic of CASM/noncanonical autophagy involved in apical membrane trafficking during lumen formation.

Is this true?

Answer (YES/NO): YES